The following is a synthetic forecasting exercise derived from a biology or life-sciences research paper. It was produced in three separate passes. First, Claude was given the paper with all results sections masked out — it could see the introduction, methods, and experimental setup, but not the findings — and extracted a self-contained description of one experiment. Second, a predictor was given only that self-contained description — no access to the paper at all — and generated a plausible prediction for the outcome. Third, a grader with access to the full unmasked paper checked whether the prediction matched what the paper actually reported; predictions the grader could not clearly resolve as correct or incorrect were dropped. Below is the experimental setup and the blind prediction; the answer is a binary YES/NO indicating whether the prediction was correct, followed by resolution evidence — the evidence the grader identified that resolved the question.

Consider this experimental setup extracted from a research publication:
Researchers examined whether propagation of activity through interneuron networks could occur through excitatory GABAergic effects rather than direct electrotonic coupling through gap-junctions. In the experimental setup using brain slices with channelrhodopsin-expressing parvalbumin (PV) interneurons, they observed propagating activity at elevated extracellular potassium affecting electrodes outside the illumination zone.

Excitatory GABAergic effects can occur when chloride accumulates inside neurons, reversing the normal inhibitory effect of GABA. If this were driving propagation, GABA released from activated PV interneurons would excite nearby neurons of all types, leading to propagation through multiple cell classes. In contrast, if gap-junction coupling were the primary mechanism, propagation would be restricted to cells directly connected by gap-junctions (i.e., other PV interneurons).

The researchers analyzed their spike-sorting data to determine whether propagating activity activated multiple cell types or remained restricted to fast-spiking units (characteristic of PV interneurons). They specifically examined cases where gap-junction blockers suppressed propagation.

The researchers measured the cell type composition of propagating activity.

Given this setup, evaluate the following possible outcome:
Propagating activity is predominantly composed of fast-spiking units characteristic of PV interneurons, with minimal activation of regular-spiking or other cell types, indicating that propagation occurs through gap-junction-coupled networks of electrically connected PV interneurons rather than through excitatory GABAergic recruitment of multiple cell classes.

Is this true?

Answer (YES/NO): YES